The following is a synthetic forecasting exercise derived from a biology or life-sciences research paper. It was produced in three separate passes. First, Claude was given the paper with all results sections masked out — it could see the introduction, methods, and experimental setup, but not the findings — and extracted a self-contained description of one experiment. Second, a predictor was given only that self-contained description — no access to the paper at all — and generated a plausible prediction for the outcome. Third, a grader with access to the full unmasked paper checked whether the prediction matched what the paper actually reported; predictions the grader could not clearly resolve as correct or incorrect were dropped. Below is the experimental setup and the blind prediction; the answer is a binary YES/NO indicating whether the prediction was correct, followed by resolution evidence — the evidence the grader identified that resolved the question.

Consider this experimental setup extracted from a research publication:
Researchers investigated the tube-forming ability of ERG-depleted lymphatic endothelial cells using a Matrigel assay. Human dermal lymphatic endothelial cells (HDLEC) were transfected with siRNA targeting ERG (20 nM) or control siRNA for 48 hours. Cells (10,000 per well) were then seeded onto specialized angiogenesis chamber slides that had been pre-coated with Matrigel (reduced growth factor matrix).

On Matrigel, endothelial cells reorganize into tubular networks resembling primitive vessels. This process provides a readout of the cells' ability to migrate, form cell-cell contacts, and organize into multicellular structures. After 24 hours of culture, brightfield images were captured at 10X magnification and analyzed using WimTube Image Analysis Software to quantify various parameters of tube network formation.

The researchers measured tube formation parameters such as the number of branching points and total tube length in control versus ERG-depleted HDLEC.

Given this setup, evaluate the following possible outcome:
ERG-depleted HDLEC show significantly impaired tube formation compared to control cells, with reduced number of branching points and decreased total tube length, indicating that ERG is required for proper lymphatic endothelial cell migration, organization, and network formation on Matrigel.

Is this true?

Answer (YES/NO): YES